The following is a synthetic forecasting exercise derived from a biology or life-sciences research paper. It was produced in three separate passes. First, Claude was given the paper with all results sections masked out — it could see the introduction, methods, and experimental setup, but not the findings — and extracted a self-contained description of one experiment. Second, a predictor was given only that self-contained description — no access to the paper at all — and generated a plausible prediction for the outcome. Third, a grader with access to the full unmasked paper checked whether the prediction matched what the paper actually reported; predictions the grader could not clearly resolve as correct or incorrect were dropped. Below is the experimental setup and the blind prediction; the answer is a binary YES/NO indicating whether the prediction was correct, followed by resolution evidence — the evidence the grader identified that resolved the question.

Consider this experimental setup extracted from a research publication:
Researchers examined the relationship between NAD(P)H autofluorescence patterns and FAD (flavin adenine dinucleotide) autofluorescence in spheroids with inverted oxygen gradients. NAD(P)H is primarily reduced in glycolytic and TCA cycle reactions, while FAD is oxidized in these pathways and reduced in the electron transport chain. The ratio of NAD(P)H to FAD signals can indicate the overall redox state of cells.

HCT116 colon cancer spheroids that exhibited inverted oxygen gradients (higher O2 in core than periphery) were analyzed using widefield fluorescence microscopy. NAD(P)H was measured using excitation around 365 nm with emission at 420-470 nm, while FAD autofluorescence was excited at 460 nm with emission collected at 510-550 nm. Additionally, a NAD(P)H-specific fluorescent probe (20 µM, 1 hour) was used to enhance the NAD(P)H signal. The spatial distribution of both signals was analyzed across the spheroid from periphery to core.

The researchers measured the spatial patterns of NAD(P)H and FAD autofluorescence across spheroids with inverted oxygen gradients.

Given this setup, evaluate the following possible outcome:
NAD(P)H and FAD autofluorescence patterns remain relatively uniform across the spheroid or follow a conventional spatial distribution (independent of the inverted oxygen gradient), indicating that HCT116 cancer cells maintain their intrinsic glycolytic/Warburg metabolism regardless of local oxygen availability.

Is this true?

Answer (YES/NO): NO